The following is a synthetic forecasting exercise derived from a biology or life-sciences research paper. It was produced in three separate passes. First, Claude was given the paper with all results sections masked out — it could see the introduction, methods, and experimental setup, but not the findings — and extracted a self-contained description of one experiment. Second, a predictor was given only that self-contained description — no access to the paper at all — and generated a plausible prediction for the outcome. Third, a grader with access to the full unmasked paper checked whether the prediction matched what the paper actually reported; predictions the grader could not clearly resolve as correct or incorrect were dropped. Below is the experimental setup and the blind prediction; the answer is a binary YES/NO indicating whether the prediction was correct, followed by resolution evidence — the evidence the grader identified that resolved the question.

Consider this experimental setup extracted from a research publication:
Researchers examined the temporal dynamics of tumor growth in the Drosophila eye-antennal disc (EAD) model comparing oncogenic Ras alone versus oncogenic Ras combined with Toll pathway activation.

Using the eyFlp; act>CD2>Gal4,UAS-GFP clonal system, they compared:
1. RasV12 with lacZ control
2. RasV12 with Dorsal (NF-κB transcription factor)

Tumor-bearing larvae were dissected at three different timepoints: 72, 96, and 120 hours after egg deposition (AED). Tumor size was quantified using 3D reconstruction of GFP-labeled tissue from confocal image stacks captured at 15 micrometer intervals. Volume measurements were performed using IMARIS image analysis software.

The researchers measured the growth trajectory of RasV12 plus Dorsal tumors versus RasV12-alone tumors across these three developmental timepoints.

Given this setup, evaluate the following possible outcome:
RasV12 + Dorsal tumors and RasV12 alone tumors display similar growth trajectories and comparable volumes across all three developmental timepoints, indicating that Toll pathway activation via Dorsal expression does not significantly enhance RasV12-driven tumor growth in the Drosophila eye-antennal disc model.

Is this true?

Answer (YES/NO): NO